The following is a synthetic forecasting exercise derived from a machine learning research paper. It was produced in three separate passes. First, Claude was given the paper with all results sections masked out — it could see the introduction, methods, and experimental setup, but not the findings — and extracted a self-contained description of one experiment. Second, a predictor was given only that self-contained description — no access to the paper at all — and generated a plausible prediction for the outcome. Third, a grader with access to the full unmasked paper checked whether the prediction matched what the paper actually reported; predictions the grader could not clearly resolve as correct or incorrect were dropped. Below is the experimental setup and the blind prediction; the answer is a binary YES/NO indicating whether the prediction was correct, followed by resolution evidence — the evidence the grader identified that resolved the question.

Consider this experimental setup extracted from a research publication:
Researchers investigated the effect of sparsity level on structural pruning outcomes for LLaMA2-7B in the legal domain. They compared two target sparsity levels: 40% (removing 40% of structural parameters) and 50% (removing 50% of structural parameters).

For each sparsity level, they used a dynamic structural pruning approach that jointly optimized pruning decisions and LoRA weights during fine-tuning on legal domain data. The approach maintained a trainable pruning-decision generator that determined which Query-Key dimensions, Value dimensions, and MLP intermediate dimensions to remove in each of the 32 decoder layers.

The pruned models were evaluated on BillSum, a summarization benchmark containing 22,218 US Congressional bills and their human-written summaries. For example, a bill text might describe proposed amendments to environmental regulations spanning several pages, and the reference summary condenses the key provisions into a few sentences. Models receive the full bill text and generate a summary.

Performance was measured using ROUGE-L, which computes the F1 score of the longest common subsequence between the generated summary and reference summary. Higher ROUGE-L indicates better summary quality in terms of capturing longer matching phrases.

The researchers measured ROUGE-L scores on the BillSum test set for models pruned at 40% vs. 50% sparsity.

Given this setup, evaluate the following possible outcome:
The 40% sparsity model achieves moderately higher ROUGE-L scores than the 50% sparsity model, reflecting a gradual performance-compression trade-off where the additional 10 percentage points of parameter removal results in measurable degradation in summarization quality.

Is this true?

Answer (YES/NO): YES